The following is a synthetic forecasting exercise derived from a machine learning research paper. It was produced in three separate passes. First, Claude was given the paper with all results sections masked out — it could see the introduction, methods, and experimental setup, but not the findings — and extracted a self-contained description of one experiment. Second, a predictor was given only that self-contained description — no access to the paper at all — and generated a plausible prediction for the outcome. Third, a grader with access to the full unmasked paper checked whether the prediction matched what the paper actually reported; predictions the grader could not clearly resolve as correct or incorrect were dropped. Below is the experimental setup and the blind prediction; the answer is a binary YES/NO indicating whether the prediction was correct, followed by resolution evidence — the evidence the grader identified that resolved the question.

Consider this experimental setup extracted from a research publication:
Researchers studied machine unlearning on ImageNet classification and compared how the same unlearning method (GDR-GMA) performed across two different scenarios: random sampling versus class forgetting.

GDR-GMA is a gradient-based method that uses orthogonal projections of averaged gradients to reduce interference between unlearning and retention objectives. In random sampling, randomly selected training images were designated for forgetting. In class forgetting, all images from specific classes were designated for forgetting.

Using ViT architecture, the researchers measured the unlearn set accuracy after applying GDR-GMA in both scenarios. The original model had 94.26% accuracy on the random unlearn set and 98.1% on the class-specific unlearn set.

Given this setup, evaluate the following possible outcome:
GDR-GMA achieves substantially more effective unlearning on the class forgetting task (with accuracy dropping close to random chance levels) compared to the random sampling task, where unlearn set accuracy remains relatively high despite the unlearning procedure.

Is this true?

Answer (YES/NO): YES